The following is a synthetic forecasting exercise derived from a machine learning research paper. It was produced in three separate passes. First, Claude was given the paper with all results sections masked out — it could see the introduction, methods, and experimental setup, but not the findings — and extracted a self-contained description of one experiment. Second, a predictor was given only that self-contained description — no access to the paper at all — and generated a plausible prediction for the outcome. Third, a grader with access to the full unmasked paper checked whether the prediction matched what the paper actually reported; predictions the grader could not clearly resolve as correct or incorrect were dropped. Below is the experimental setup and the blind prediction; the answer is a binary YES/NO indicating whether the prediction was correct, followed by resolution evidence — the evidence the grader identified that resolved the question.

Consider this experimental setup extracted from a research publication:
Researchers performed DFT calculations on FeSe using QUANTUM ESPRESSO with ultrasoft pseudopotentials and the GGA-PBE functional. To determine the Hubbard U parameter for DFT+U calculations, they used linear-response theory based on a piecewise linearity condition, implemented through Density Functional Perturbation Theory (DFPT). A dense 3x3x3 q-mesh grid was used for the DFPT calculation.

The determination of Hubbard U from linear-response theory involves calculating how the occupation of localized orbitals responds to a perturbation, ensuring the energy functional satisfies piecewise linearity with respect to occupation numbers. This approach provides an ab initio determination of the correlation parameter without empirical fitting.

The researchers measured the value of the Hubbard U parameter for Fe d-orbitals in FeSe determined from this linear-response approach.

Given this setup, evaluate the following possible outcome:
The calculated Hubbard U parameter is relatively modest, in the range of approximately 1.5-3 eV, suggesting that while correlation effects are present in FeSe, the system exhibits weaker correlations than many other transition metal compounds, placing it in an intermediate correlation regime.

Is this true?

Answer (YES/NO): NO